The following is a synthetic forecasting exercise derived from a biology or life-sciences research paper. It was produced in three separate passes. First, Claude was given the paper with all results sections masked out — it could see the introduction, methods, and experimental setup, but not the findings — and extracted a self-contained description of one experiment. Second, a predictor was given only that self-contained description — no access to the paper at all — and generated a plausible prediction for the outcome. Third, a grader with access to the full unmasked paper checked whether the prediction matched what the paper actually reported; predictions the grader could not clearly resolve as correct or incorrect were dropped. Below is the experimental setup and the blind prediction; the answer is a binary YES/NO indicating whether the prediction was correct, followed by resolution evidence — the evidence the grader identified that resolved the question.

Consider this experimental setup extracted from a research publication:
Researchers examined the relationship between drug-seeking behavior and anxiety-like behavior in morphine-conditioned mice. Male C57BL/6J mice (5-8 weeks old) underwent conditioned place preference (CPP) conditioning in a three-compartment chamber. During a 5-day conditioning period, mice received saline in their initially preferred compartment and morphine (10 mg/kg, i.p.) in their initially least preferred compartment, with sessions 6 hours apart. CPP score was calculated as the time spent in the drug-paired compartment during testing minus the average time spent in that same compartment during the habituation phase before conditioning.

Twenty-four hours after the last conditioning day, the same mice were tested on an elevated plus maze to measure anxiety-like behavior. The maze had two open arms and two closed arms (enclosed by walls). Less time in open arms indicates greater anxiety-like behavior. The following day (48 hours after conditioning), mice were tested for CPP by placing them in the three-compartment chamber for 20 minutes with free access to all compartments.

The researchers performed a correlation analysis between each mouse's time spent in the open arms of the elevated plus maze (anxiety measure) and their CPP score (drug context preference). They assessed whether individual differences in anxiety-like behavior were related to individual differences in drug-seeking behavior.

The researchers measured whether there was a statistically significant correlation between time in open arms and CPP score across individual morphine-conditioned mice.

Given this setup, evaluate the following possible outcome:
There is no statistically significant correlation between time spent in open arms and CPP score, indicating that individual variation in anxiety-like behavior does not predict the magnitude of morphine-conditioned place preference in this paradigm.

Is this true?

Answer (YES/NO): NO